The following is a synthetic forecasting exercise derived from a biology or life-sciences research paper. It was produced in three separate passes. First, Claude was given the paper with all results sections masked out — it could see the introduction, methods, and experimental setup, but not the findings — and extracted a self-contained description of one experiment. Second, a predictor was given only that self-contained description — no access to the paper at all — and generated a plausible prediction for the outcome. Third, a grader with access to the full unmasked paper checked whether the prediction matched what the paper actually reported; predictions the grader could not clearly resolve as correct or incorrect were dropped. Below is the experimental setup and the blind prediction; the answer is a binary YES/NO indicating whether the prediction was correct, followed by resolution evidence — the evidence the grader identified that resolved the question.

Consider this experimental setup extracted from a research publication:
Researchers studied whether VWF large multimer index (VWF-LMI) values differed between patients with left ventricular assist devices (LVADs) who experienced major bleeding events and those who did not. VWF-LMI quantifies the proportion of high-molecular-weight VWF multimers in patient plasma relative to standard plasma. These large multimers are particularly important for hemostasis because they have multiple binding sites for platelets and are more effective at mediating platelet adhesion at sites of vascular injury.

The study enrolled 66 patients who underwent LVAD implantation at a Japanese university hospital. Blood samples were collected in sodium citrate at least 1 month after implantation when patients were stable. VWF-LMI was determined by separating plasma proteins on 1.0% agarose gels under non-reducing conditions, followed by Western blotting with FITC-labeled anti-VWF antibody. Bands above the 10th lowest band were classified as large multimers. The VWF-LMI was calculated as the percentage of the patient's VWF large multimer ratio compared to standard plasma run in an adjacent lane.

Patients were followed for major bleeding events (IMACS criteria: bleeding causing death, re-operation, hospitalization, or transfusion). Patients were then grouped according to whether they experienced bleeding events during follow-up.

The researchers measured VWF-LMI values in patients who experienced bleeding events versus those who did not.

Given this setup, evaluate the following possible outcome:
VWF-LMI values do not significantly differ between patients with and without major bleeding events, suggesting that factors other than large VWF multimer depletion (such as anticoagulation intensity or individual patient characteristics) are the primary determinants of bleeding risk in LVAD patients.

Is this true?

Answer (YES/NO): NO